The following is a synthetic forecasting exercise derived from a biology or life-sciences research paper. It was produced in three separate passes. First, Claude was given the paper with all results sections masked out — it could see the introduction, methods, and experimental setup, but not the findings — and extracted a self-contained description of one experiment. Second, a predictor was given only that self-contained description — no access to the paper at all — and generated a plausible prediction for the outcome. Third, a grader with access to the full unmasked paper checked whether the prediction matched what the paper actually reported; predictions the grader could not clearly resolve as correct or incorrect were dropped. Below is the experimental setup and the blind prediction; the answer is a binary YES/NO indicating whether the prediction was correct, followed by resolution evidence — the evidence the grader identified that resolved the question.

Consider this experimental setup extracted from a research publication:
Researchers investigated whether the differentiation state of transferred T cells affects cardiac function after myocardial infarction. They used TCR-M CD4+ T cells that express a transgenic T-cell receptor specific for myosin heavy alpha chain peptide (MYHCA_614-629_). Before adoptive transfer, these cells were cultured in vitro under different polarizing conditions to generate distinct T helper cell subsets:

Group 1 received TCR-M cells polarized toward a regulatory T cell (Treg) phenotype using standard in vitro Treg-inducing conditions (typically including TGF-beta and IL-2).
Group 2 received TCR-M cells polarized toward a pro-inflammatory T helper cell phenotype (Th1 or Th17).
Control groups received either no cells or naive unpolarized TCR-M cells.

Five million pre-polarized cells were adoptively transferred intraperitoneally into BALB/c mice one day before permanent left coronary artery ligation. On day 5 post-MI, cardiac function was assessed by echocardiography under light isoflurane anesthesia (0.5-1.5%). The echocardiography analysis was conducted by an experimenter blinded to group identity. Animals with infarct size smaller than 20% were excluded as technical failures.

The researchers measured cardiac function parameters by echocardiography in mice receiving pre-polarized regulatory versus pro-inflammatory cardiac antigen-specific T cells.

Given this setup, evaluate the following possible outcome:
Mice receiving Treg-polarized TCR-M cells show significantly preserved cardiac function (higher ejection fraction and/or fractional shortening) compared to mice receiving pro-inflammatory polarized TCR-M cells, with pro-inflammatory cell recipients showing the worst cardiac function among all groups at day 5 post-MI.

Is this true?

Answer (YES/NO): NO